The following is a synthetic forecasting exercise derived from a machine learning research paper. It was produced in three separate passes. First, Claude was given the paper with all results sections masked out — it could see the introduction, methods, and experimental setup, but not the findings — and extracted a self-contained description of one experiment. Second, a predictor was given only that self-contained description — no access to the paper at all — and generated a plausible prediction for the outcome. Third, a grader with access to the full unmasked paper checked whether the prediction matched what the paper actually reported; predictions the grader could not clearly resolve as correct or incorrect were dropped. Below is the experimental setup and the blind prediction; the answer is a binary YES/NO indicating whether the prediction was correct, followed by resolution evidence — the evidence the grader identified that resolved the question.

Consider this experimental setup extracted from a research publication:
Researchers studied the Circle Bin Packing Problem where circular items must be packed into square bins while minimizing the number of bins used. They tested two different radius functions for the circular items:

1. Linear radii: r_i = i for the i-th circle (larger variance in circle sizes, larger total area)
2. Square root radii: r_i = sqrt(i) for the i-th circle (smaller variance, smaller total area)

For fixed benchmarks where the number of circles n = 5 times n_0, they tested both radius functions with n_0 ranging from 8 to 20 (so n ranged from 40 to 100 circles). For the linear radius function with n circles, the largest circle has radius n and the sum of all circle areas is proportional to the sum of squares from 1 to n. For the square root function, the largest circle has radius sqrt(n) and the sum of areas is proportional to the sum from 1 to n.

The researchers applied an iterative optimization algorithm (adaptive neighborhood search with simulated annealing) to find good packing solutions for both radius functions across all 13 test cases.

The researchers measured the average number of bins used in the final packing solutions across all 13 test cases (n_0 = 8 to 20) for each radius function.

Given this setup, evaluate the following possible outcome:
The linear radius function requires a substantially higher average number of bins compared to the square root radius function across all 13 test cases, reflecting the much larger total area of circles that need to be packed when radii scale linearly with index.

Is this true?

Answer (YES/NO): YES